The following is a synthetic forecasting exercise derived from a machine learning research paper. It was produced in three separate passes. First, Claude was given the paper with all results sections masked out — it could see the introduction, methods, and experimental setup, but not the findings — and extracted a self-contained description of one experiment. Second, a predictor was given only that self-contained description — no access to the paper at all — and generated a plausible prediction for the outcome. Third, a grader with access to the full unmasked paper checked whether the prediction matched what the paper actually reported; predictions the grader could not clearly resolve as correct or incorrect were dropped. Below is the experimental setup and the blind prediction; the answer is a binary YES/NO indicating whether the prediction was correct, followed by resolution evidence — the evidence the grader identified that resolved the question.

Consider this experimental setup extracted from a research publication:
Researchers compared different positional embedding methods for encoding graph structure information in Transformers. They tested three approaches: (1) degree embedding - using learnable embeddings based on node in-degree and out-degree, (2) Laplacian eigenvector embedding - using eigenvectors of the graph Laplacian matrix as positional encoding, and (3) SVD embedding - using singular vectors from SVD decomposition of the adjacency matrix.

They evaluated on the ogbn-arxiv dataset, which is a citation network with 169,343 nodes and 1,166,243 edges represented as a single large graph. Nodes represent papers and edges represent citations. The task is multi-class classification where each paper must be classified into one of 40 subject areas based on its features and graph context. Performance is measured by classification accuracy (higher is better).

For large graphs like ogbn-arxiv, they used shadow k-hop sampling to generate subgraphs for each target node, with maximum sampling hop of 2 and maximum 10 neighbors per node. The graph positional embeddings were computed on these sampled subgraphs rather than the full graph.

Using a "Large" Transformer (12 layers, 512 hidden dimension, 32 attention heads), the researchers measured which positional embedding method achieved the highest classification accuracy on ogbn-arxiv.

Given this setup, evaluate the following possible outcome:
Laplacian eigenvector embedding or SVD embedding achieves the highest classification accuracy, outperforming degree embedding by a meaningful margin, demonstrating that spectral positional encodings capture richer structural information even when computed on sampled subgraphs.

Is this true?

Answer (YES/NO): YES